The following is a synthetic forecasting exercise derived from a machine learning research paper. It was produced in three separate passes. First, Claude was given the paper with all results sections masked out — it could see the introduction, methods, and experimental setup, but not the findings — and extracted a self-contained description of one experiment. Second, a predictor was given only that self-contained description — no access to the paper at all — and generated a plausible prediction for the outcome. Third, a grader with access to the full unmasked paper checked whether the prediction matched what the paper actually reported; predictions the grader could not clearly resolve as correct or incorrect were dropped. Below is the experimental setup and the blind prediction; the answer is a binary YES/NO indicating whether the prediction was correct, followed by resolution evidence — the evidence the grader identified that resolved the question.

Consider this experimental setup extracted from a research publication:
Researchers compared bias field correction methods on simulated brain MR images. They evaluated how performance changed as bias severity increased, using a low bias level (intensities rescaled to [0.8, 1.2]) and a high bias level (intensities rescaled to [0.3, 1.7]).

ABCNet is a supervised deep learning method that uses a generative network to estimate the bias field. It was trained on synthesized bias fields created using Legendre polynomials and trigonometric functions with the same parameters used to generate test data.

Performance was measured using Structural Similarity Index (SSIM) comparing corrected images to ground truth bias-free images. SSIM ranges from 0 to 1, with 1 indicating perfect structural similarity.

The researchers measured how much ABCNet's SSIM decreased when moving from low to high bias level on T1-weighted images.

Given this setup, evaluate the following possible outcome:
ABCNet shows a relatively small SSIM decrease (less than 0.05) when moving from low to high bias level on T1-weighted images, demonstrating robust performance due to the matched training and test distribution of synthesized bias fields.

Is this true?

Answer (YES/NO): YES